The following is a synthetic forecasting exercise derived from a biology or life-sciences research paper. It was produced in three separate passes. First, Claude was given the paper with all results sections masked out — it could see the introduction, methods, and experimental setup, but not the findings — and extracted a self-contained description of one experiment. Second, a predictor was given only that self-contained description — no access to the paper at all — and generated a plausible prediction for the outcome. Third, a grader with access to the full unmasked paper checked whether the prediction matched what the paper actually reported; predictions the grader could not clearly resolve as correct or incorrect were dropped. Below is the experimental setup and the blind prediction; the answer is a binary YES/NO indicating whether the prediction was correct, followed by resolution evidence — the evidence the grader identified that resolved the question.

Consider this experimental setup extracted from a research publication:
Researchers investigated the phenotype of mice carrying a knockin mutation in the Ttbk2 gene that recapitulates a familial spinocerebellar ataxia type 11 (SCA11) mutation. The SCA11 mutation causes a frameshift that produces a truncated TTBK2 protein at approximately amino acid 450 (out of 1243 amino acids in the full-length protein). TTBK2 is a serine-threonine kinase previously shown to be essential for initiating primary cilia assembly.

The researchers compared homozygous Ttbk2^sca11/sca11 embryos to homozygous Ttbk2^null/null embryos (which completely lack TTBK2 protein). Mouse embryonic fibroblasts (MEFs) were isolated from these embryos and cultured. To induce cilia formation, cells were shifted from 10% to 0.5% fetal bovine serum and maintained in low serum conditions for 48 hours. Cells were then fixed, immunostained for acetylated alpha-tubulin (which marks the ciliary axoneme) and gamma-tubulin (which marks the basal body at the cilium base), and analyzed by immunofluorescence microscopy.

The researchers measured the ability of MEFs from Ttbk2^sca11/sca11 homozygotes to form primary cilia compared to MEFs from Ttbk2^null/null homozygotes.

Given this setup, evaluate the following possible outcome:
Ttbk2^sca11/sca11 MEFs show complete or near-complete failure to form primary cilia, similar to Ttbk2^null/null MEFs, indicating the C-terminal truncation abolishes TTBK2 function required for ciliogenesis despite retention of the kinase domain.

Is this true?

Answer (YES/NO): YES